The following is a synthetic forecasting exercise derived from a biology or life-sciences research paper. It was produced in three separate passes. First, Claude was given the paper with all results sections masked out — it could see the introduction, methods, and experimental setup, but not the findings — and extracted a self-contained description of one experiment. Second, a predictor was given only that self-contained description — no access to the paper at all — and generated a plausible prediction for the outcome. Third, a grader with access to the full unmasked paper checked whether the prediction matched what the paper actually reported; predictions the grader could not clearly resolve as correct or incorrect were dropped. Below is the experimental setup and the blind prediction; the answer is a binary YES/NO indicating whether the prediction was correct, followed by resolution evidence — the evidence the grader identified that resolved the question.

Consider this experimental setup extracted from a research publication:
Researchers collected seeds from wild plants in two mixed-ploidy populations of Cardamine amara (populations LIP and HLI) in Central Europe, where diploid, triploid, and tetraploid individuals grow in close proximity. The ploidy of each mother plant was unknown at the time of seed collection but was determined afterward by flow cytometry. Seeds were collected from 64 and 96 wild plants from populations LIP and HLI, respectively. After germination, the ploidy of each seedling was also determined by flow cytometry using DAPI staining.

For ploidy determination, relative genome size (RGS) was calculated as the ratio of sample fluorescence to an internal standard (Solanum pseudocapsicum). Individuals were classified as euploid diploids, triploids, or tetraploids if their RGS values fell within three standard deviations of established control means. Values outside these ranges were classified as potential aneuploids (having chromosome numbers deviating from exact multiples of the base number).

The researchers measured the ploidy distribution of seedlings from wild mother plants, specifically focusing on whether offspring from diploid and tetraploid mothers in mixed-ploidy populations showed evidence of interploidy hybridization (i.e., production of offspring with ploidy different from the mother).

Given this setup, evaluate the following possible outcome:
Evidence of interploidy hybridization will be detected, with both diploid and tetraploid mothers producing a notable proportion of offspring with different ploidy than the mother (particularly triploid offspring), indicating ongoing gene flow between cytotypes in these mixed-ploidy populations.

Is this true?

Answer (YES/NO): NO